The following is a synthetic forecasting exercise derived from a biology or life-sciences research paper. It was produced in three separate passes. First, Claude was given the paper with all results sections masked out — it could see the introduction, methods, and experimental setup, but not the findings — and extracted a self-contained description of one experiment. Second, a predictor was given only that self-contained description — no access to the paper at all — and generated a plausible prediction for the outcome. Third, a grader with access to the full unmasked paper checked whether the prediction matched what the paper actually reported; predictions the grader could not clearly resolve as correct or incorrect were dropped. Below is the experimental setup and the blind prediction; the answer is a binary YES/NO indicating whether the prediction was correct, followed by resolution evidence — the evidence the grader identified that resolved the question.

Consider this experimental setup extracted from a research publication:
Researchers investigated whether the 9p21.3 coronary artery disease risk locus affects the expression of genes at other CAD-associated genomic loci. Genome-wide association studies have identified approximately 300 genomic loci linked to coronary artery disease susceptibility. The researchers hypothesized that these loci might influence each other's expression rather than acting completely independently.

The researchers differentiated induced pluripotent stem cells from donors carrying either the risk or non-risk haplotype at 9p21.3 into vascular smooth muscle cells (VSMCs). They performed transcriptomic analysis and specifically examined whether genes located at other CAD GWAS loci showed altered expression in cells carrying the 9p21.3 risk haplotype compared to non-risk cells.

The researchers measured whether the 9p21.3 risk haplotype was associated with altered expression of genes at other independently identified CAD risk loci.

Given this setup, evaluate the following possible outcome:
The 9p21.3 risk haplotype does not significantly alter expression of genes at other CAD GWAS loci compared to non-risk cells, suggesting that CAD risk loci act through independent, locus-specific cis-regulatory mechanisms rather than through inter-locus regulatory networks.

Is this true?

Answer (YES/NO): NO